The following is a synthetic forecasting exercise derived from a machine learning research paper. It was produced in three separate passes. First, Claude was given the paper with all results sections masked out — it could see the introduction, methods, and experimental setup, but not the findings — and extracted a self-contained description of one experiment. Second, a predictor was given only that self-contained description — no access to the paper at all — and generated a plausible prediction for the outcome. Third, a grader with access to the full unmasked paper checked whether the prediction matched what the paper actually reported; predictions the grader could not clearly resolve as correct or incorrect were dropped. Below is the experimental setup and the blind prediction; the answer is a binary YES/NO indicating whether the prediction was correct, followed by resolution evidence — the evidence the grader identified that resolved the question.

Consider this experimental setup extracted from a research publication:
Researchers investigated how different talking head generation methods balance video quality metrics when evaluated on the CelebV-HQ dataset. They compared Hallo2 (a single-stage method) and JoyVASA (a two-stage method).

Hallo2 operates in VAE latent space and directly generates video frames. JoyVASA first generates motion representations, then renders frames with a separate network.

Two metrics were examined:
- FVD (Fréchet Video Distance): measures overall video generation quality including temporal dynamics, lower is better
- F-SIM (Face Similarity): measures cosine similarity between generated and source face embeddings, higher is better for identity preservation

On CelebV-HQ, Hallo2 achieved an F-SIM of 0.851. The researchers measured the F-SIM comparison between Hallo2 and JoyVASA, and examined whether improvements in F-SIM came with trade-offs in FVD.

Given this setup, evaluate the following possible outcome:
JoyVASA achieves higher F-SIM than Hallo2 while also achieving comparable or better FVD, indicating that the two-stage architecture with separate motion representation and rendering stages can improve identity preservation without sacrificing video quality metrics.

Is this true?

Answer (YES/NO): NO